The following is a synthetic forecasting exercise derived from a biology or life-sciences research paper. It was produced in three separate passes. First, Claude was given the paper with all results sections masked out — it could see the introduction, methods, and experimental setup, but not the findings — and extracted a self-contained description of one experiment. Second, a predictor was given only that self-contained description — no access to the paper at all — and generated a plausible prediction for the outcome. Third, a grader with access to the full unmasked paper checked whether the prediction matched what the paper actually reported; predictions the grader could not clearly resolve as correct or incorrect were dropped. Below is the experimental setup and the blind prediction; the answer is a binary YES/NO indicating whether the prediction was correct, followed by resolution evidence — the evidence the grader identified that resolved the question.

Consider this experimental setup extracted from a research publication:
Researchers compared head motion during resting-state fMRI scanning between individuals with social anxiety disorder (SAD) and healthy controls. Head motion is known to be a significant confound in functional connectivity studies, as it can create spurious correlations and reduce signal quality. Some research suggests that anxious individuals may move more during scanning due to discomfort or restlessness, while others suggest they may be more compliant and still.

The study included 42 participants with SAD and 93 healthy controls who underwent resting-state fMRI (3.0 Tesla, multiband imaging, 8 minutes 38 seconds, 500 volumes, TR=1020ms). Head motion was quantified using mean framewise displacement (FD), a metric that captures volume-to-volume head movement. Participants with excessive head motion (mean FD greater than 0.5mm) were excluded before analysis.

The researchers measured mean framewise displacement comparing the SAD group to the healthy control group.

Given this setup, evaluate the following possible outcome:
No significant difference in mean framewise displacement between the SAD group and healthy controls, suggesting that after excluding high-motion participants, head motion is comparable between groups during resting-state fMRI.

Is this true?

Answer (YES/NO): NO